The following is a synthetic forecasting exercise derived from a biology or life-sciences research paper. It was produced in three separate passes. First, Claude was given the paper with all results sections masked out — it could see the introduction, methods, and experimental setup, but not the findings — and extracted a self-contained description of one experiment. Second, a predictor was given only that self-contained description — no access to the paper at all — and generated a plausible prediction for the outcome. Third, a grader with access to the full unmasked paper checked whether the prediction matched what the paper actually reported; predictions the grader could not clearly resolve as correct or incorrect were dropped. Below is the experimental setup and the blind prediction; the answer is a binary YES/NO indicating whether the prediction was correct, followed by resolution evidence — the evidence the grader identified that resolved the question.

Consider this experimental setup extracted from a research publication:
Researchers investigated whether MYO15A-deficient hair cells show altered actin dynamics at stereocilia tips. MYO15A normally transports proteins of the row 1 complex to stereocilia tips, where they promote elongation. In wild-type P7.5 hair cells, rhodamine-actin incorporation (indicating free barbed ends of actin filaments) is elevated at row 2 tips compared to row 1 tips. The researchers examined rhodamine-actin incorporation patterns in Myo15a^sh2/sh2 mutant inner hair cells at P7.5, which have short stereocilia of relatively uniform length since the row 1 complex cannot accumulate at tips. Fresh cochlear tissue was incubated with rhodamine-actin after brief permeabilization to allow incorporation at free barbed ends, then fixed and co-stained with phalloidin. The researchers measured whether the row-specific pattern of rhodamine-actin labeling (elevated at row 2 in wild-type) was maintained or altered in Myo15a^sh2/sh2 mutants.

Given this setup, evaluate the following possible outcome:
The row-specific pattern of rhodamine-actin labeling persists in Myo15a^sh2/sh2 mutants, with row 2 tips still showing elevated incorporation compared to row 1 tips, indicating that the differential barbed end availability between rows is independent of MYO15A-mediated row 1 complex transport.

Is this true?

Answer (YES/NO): NO